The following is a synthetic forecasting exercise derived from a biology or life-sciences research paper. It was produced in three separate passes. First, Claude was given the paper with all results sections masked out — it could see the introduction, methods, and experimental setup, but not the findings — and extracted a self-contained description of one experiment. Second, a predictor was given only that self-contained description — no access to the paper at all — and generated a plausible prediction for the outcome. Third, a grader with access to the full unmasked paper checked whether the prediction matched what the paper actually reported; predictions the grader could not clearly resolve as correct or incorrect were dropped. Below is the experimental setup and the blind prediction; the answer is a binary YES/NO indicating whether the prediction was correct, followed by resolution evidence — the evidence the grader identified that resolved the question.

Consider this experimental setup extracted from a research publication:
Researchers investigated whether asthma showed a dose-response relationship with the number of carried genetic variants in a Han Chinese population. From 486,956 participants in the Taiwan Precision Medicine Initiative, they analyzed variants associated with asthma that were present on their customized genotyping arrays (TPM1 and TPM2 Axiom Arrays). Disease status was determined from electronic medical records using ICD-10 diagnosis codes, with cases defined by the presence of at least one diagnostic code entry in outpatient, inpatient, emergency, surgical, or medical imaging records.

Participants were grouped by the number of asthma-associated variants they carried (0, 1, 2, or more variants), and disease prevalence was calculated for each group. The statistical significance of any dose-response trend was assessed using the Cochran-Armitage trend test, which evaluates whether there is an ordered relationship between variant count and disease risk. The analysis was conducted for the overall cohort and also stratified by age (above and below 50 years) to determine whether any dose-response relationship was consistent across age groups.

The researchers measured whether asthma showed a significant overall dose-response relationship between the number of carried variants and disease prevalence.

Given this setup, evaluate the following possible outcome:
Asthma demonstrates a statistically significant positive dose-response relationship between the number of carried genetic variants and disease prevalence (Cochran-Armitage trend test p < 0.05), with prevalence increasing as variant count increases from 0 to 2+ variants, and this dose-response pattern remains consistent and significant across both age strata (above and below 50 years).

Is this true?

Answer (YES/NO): NO